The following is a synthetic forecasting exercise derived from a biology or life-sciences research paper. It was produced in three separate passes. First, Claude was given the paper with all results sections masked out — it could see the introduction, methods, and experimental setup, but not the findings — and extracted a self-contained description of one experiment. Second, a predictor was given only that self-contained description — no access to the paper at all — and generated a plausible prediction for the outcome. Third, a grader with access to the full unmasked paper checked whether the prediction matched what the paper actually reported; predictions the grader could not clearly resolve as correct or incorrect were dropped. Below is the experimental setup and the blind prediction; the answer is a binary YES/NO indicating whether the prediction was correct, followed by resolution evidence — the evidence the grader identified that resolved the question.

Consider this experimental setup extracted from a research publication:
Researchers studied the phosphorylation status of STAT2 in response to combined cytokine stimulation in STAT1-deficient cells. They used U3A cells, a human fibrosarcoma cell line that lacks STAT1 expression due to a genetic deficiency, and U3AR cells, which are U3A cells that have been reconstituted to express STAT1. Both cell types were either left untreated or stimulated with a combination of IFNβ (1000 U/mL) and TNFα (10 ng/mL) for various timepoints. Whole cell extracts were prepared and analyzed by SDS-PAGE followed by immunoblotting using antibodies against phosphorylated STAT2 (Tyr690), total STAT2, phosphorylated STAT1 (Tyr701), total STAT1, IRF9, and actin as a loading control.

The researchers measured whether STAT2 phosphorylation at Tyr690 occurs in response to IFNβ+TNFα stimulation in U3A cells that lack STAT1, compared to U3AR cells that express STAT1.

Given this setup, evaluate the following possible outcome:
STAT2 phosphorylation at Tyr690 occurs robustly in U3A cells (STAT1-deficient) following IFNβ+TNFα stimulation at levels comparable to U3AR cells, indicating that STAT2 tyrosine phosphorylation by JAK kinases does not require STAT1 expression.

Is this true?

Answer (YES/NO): NO